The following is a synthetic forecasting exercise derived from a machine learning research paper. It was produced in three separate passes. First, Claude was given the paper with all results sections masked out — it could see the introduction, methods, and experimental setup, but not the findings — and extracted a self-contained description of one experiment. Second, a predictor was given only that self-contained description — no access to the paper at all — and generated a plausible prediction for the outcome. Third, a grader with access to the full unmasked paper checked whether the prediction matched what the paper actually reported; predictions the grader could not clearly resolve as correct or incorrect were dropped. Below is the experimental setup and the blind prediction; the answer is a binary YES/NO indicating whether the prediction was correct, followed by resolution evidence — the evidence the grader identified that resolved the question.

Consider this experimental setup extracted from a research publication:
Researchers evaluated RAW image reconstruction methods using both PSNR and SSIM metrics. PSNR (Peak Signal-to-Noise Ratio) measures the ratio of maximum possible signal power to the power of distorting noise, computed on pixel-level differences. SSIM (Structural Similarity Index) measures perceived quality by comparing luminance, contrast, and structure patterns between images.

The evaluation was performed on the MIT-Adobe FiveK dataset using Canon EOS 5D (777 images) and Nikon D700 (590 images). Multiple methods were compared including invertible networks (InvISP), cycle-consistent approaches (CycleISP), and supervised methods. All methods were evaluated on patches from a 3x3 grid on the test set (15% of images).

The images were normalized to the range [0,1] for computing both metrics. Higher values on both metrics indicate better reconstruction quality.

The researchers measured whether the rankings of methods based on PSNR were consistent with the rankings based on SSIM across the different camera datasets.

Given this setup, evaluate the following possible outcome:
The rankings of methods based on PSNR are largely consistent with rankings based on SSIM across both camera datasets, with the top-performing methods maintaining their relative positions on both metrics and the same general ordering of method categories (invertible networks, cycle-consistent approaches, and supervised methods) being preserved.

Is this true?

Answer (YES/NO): YES